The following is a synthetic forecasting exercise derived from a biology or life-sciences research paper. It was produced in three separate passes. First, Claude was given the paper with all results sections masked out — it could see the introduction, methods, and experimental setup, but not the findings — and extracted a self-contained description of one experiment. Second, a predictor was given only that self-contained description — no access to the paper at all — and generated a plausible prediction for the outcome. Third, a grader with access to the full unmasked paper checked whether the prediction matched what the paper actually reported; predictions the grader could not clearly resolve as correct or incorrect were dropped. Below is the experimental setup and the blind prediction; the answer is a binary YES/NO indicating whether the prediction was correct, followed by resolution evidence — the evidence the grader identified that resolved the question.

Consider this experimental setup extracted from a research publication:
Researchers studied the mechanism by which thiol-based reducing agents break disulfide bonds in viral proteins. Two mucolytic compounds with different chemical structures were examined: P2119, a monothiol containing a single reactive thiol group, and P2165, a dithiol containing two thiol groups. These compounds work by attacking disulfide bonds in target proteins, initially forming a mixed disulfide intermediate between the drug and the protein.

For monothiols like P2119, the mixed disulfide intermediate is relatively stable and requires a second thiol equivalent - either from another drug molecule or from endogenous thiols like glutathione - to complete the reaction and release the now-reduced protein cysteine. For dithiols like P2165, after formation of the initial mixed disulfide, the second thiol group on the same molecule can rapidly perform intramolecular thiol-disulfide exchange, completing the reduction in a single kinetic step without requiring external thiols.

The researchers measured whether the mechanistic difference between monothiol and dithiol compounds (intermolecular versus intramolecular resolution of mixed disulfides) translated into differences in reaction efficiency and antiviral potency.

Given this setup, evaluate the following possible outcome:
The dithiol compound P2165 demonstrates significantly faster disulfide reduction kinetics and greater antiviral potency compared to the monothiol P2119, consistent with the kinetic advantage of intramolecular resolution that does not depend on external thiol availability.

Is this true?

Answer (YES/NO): YES